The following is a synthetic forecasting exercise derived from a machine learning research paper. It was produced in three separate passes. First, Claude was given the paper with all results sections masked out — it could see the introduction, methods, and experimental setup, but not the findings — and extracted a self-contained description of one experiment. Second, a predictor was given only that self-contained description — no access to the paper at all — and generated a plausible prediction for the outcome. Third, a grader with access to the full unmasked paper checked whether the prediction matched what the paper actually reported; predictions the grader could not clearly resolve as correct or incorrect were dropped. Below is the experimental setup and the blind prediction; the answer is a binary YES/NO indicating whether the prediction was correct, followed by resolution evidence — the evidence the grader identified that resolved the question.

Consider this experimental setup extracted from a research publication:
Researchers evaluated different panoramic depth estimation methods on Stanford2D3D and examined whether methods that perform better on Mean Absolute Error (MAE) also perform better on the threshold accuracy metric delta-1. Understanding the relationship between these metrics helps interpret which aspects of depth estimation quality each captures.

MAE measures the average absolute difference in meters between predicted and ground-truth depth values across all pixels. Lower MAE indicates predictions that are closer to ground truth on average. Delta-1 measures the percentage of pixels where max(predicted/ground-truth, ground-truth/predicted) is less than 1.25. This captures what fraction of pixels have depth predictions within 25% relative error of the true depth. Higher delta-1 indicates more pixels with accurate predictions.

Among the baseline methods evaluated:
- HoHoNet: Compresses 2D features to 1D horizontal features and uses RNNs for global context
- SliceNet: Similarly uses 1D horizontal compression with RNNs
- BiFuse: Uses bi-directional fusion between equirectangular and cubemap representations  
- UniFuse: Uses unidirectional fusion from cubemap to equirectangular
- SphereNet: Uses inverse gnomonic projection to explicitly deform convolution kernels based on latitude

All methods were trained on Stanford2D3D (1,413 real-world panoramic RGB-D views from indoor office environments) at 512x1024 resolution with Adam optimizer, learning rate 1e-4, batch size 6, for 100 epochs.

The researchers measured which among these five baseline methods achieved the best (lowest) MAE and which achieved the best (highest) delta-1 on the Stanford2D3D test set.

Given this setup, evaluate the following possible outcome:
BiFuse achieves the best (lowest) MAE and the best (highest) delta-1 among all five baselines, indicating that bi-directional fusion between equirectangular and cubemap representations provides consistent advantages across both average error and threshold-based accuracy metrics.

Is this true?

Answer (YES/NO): NO